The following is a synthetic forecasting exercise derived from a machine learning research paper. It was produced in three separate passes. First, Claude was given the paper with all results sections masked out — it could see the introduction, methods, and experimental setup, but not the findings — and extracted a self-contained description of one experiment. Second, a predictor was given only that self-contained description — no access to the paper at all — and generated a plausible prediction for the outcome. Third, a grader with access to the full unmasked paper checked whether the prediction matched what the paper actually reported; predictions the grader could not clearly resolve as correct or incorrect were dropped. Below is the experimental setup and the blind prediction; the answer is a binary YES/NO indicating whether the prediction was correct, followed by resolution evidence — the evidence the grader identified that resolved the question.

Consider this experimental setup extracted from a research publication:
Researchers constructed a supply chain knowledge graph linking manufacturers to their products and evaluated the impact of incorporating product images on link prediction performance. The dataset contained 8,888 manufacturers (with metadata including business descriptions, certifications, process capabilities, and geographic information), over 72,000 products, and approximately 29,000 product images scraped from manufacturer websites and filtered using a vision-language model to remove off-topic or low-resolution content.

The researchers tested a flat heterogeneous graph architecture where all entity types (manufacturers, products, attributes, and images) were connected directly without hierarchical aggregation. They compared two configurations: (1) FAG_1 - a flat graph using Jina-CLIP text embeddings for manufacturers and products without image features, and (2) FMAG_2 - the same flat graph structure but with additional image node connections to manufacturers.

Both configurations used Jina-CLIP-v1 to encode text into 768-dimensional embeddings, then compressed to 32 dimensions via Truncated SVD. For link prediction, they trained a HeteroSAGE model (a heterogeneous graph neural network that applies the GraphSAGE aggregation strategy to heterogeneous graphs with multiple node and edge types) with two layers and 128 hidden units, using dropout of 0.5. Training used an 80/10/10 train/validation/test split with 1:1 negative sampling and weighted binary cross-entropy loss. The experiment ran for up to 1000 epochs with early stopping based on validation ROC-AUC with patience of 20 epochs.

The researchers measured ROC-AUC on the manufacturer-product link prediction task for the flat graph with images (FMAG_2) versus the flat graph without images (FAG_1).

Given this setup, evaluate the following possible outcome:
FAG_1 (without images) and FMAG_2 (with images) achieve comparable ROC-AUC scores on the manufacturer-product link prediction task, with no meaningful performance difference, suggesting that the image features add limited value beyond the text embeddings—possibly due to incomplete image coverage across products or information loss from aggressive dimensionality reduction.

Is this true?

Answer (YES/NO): NO